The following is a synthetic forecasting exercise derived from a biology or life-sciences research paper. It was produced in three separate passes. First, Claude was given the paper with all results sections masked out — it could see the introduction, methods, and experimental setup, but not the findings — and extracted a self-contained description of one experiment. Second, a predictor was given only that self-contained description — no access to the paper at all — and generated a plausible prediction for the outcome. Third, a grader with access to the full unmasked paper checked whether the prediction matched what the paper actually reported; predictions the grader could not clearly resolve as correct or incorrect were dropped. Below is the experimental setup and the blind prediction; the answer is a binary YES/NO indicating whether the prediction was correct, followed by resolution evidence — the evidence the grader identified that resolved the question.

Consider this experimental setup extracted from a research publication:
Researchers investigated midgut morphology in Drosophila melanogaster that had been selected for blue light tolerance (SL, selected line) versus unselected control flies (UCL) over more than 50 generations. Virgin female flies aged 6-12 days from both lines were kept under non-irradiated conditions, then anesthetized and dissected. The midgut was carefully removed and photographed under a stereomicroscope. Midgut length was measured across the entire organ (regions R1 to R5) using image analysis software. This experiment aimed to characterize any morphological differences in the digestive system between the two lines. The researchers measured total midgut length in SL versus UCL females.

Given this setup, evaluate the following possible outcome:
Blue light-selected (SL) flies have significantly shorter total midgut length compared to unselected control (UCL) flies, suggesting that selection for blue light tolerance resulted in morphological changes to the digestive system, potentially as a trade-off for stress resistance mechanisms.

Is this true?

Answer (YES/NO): NO